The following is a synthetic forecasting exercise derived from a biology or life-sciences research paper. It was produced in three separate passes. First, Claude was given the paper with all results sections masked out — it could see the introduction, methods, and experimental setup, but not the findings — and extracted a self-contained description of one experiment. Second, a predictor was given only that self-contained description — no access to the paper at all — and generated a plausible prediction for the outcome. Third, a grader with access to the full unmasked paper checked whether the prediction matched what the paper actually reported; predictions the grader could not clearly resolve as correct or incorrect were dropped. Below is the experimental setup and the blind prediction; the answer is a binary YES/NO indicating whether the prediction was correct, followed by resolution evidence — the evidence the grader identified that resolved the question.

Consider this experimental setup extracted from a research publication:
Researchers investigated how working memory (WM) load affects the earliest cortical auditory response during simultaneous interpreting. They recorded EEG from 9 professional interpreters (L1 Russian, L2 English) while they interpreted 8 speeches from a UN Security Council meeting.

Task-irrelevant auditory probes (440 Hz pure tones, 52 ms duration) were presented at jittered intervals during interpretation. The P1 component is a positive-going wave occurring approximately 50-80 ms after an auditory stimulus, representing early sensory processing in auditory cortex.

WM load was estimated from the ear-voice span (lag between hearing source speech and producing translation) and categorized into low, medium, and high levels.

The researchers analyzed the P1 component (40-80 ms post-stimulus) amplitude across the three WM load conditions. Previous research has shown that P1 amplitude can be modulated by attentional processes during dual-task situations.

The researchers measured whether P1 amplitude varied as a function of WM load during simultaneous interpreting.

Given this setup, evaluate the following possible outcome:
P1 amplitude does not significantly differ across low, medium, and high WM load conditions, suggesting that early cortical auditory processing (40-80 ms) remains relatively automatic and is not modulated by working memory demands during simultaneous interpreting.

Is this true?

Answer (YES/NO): NO